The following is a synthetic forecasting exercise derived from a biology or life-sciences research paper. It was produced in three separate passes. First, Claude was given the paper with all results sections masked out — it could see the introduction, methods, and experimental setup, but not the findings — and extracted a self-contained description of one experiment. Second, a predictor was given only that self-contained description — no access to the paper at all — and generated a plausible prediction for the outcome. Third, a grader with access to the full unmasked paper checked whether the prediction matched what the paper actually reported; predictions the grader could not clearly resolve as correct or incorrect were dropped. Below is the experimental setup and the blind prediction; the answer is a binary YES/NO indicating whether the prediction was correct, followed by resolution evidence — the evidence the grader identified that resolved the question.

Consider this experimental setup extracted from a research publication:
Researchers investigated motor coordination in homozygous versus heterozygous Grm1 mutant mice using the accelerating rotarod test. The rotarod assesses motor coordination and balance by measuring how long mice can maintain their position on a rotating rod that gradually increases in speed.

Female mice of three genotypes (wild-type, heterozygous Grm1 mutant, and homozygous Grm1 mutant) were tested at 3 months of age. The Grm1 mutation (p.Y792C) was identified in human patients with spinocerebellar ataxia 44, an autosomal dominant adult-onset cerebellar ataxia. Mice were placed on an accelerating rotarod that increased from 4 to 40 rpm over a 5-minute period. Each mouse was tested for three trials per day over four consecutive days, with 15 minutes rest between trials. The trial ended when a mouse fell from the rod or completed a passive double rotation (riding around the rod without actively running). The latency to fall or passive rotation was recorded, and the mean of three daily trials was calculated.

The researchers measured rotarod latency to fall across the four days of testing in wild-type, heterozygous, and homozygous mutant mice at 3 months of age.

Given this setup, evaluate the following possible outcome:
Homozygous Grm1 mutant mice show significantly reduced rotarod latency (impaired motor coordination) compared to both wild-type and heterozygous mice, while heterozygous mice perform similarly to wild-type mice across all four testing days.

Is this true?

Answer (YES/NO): NO